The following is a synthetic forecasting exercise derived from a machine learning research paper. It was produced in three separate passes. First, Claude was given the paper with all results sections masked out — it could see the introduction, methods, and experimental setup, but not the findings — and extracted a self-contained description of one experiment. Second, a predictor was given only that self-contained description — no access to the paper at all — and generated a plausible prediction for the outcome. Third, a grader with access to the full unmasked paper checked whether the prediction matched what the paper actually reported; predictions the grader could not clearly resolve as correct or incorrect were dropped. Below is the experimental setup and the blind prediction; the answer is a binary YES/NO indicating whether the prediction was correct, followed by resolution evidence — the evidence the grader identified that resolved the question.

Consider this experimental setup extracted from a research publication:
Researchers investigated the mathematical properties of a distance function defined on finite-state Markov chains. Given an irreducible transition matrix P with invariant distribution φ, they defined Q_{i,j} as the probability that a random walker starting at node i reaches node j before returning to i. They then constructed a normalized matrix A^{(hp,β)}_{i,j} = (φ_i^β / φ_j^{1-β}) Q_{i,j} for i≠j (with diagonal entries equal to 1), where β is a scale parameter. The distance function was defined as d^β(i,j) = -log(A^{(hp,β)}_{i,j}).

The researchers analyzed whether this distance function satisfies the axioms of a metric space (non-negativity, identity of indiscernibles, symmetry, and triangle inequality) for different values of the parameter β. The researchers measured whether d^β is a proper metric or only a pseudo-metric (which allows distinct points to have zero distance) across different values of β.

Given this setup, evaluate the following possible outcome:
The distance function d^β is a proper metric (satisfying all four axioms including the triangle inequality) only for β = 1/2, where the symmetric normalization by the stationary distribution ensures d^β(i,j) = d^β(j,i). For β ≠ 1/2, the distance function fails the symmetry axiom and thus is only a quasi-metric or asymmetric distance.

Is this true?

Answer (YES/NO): NO